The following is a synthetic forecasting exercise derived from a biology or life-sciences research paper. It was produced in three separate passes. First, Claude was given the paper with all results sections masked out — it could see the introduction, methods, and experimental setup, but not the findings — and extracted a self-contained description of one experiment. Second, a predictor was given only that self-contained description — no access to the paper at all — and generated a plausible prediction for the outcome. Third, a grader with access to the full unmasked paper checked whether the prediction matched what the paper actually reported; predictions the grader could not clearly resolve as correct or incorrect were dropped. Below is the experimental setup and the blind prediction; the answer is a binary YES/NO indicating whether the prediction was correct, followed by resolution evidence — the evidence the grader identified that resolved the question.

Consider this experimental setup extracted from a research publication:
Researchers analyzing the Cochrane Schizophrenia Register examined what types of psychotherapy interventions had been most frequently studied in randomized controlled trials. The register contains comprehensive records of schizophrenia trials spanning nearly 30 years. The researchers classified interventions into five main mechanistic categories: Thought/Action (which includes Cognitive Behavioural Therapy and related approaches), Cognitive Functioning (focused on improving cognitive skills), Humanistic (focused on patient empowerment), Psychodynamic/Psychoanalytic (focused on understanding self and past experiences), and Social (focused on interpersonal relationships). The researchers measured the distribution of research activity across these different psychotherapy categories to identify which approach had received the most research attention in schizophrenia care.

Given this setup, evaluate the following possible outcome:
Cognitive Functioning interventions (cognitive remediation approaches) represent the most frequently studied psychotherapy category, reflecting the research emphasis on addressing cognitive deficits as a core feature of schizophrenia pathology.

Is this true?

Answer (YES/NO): NO